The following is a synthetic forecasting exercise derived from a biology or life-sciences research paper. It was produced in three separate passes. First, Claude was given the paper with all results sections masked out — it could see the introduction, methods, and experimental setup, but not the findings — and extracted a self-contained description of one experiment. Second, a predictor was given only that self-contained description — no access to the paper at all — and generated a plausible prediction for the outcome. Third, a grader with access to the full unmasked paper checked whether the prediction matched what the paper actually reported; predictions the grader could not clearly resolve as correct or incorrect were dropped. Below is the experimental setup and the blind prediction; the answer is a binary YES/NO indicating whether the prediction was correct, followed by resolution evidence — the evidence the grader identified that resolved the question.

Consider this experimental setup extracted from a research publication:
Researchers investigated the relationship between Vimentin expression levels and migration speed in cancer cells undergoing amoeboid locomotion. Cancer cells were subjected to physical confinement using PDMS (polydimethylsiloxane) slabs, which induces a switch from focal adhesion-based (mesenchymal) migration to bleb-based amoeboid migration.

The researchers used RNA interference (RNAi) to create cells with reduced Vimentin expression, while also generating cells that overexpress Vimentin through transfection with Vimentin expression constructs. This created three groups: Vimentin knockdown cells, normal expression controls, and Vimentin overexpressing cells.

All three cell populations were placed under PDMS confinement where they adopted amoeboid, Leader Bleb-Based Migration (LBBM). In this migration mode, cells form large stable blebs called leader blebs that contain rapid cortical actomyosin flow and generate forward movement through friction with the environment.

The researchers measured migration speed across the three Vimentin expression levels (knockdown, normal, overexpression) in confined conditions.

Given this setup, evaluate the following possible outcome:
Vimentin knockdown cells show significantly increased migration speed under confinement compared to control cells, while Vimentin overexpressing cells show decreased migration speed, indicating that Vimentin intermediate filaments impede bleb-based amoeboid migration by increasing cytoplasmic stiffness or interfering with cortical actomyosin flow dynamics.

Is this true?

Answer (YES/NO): YES